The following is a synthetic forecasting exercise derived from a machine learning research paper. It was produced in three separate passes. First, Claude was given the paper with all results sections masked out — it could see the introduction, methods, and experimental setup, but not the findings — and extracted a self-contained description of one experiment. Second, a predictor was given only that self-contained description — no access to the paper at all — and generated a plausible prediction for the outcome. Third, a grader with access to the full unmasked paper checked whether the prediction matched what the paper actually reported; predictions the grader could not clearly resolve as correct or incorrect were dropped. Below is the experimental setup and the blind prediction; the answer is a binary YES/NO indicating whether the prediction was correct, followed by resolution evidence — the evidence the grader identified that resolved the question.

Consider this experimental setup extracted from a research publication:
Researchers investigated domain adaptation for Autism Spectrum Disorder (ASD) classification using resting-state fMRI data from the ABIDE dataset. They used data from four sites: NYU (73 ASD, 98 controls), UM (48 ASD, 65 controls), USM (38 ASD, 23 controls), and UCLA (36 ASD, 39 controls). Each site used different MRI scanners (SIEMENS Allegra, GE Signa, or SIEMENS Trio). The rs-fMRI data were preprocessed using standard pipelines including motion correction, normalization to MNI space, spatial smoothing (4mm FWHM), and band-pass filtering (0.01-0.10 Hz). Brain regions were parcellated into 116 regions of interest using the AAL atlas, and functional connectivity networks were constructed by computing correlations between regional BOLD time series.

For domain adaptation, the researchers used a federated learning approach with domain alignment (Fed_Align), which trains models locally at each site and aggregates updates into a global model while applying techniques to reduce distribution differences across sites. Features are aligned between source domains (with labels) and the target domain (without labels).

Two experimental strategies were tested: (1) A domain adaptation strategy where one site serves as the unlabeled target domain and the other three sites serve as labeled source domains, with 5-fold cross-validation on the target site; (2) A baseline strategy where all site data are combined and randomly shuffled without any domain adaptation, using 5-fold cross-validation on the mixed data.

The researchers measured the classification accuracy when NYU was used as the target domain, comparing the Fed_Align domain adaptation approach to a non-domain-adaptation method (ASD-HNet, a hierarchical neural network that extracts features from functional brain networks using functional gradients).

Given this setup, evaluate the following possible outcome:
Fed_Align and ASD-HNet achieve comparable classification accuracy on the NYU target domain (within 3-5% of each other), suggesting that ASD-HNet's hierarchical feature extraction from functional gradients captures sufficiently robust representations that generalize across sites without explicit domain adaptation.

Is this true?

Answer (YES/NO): YES